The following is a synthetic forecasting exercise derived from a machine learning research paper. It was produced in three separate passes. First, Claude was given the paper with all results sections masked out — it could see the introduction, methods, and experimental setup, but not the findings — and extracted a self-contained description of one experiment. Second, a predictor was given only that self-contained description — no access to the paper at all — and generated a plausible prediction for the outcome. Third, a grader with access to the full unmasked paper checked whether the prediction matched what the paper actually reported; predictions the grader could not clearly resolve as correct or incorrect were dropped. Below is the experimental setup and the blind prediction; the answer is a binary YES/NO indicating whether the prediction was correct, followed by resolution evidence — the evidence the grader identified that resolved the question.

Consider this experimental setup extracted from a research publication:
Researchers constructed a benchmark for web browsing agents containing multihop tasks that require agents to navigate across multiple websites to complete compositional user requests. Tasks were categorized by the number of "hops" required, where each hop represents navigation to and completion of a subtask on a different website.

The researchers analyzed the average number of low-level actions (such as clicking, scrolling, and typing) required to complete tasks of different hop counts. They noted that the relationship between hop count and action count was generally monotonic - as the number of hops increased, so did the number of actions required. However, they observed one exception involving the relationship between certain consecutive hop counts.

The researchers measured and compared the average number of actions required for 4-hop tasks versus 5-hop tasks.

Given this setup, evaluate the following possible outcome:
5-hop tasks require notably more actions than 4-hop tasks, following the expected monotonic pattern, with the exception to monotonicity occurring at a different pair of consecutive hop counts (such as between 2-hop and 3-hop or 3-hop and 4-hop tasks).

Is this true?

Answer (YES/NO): NO